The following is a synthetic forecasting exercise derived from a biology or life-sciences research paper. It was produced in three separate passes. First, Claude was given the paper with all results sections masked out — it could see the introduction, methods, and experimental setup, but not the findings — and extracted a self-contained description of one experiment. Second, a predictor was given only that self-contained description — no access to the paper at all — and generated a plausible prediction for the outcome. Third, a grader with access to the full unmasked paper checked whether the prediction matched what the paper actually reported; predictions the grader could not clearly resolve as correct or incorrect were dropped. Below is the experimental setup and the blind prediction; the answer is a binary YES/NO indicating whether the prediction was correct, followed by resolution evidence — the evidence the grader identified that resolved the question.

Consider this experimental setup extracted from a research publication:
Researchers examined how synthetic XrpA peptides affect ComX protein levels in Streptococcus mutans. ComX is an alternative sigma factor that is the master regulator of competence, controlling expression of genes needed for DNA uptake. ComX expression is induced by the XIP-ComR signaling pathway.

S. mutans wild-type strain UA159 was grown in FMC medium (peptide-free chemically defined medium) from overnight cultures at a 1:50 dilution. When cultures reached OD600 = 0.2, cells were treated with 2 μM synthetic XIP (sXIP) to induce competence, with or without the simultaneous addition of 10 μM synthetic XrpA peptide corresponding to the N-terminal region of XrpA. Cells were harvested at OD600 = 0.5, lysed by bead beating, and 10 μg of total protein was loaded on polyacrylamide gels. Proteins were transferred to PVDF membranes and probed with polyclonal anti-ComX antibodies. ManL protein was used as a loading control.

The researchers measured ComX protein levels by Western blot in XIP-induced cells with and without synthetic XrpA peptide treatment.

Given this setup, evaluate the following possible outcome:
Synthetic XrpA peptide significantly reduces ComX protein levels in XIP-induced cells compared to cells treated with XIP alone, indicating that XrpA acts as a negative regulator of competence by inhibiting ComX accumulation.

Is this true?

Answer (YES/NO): YES